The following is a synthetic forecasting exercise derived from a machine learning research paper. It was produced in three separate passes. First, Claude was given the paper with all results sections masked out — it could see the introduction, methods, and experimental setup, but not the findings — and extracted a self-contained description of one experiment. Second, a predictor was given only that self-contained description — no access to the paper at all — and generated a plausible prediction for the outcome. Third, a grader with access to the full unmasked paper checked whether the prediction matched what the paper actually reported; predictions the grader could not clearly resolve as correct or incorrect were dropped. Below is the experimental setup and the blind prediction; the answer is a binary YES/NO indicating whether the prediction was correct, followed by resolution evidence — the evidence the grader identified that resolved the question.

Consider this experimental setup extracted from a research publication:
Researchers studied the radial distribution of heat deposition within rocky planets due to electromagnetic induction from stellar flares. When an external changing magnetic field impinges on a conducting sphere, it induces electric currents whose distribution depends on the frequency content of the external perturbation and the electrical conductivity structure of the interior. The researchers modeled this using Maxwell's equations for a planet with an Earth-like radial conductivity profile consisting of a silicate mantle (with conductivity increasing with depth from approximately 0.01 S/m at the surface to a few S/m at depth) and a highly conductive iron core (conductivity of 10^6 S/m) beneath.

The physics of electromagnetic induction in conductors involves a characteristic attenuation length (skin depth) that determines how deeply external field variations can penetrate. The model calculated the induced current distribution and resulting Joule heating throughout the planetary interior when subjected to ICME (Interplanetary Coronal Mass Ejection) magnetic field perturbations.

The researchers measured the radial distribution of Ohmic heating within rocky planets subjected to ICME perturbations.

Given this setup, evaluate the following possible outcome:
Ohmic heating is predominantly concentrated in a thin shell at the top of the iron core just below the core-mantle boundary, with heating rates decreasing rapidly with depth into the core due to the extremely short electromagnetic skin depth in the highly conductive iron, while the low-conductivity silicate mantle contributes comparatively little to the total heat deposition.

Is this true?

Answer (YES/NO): NO